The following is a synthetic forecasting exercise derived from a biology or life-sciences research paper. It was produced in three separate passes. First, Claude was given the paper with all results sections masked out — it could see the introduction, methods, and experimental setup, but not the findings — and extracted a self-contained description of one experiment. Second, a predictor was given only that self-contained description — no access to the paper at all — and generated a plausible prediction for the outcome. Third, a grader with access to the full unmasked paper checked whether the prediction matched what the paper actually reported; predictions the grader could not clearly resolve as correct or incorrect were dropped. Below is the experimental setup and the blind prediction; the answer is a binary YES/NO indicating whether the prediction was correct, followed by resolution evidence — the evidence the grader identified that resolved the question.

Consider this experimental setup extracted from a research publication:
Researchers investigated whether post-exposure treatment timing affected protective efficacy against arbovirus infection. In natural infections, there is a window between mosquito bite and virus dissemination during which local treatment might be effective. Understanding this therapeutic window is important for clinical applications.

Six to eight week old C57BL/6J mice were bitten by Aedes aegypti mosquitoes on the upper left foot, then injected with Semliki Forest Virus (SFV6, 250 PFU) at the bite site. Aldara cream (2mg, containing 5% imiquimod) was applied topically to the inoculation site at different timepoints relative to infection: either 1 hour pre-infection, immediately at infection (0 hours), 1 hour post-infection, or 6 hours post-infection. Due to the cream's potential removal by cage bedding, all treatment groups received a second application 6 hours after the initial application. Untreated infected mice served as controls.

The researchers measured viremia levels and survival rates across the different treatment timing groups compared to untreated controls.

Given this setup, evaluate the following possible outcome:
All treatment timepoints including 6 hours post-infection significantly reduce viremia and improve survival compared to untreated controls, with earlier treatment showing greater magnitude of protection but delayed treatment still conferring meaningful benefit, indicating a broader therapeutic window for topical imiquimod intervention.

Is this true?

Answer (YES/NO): NO